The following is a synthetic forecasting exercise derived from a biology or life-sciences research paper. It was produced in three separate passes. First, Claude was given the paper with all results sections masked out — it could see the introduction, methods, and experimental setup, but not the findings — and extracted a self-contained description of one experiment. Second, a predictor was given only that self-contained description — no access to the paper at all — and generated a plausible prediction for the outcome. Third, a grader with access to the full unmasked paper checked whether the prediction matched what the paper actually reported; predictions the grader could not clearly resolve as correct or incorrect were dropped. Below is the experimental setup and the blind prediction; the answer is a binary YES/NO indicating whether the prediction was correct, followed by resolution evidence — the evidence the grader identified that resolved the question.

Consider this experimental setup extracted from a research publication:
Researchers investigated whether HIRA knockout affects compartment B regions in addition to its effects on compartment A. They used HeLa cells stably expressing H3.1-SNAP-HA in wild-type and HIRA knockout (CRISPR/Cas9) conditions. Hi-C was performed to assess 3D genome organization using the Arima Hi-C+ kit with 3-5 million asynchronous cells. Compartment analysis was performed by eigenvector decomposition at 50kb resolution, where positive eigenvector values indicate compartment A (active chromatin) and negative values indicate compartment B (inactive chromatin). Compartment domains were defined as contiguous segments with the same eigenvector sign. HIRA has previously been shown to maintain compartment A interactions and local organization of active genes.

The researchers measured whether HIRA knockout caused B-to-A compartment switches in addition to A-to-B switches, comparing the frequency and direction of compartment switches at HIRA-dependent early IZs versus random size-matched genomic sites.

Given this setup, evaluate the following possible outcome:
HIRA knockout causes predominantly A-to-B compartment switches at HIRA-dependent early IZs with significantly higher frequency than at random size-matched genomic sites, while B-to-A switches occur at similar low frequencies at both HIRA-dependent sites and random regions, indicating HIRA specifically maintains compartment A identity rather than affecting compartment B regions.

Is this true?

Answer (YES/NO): YES